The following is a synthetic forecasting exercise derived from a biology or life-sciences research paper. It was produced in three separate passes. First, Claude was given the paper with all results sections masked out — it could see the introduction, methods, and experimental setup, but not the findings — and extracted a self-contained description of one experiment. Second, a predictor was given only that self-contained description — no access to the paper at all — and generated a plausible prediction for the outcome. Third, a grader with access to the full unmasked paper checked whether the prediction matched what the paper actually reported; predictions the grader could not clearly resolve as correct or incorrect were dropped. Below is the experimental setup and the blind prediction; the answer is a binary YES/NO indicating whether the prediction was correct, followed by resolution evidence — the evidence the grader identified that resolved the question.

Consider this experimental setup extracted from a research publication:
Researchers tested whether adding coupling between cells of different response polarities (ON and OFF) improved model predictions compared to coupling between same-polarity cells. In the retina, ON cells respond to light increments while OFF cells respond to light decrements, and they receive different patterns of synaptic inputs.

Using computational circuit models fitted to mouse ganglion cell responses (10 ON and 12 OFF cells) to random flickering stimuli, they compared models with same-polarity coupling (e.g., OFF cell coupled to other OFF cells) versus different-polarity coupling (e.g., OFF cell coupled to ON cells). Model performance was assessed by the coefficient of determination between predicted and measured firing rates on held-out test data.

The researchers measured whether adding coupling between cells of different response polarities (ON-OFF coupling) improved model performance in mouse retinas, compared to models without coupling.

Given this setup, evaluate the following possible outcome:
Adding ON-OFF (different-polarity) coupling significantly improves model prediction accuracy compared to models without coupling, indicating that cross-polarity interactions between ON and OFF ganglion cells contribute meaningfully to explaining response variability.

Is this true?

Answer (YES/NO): NO